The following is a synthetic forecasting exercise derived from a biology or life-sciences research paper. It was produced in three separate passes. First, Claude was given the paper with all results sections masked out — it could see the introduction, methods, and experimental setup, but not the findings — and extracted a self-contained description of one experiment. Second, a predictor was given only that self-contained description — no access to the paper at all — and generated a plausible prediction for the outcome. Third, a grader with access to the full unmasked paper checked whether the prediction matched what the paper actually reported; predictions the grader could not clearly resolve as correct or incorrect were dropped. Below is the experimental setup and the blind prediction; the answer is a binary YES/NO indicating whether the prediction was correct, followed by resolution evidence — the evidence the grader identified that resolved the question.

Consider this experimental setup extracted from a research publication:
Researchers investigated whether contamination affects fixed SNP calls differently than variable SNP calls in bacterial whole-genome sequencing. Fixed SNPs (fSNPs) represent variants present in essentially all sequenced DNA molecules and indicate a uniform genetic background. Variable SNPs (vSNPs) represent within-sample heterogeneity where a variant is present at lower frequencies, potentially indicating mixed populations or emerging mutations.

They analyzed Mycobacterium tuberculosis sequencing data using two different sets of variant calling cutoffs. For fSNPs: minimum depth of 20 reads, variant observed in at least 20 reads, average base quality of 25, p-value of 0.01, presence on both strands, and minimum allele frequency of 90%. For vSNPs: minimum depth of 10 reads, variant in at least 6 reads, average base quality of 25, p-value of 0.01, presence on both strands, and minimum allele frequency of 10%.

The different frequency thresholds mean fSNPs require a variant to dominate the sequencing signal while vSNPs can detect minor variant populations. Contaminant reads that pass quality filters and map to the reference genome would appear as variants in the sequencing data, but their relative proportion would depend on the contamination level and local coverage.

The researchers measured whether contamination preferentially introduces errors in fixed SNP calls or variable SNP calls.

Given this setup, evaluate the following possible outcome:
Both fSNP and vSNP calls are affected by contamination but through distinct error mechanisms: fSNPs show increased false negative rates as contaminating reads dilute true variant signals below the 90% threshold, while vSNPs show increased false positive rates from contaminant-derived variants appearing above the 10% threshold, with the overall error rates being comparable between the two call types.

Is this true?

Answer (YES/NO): NO